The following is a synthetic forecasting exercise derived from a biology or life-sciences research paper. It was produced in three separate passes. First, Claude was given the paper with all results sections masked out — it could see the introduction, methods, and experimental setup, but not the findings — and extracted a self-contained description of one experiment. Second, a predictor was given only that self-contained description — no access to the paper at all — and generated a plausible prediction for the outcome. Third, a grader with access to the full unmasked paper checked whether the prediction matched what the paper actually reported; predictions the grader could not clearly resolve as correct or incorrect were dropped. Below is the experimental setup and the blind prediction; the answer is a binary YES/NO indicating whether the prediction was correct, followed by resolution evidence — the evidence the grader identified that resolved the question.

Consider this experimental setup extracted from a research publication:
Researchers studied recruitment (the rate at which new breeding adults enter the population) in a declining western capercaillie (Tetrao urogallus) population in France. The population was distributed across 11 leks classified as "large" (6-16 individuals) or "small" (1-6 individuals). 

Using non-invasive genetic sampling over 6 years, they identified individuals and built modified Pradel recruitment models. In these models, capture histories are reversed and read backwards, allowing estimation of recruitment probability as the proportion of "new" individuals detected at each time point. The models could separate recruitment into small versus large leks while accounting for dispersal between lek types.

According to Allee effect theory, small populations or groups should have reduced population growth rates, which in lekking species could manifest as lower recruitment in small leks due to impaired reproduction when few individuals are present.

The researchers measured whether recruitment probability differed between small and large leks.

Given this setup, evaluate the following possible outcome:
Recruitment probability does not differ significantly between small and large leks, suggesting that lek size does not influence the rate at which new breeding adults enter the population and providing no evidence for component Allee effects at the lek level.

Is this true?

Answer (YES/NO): YES